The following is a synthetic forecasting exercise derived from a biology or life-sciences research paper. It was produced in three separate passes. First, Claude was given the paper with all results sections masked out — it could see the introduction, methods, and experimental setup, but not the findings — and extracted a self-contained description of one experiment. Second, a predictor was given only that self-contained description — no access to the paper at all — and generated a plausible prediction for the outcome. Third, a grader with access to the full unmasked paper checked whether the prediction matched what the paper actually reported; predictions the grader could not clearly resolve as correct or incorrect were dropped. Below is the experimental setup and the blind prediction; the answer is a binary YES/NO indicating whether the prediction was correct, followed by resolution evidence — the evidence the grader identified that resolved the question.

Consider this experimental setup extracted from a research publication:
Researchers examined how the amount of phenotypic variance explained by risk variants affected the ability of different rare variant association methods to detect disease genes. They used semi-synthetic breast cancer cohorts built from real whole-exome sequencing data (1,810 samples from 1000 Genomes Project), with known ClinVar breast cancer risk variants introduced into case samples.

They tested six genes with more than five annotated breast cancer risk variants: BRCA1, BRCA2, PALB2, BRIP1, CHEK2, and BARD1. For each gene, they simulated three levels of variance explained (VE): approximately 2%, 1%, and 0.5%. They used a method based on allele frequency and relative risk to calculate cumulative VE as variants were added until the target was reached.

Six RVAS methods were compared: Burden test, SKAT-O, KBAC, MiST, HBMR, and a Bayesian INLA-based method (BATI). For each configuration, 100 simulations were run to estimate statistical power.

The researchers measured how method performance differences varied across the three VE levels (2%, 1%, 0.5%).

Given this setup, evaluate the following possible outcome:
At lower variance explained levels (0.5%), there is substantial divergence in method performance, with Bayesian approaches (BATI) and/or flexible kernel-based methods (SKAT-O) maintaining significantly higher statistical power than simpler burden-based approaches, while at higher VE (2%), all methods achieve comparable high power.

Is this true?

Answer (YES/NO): NO